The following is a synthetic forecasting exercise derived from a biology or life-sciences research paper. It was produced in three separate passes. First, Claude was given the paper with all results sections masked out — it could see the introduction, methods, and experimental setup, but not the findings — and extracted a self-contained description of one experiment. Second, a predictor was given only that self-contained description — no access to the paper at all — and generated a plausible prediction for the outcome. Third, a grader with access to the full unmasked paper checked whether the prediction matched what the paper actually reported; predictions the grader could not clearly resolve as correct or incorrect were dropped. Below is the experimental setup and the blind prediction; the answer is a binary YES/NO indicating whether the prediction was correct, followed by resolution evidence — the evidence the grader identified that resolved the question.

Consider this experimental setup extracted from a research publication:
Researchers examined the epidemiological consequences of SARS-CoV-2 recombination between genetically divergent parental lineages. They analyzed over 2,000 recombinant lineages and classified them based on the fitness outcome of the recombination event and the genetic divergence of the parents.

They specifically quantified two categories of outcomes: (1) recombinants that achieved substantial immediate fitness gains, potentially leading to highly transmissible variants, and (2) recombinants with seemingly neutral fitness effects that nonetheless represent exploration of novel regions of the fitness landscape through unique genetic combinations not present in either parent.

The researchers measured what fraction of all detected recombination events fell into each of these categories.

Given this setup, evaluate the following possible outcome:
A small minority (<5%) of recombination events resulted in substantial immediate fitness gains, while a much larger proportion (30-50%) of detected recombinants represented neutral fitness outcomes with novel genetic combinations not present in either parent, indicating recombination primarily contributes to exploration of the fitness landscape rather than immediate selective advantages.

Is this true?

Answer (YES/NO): NO